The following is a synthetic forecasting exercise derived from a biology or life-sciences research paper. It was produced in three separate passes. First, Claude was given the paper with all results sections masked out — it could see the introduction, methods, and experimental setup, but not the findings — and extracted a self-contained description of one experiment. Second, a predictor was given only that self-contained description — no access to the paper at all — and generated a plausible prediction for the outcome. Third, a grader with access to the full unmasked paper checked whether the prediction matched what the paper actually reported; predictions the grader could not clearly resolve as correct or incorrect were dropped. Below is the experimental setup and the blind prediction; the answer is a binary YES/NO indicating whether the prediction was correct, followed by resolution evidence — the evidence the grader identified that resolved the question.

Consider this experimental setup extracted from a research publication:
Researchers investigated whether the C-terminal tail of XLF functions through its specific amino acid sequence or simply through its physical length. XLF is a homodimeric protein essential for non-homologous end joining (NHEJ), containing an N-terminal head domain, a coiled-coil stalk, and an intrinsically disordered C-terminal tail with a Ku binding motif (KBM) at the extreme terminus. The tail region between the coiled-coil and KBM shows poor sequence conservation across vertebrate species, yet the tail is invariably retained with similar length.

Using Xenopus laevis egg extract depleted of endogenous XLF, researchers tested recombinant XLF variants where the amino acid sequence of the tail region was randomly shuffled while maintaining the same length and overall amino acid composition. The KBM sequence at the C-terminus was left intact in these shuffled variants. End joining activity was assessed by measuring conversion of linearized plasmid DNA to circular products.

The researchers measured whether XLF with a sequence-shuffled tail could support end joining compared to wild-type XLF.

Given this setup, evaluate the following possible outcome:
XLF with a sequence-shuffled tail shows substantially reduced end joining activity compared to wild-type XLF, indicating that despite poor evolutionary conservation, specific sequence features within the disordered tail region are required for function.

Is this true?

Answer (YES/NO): NO